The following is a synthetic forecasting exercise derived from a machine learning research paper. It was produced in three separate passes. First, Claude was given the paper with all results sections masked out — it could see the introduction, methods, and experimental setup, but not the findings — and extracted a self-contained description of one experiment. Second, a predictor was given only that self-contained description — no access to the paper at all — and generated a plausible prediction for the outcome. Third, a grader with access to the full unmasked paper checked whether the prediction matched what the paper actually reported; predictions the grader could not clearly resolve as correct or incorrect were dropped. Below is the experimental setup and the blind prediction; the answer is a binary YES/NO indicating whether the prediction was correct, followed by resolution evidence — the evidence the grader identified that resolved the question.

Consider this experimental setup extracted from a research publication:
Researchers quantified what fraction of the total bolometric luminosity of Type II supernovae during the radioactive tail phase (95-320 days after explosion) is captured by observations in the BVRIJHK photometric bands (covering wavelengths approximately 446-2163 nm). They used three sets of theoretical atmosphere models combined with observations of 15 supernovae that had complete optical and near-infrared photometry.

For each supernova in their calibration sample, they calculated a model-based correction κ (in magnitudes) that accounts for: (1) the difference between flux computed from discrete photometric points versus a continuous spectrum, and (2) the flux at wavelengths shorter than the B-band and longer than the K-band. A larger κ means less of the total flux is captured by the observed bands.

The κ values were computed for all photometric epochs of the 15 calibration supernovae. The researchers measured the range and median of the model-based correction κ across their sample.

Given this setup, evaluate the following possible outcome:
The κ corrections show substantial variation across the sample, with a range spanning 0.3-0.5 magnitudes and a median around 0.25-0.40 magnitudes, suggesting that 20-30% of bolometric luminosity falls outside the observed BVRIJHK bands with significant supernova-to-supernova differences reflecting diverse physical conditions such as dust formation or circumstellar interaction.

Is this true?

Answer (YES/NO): NO